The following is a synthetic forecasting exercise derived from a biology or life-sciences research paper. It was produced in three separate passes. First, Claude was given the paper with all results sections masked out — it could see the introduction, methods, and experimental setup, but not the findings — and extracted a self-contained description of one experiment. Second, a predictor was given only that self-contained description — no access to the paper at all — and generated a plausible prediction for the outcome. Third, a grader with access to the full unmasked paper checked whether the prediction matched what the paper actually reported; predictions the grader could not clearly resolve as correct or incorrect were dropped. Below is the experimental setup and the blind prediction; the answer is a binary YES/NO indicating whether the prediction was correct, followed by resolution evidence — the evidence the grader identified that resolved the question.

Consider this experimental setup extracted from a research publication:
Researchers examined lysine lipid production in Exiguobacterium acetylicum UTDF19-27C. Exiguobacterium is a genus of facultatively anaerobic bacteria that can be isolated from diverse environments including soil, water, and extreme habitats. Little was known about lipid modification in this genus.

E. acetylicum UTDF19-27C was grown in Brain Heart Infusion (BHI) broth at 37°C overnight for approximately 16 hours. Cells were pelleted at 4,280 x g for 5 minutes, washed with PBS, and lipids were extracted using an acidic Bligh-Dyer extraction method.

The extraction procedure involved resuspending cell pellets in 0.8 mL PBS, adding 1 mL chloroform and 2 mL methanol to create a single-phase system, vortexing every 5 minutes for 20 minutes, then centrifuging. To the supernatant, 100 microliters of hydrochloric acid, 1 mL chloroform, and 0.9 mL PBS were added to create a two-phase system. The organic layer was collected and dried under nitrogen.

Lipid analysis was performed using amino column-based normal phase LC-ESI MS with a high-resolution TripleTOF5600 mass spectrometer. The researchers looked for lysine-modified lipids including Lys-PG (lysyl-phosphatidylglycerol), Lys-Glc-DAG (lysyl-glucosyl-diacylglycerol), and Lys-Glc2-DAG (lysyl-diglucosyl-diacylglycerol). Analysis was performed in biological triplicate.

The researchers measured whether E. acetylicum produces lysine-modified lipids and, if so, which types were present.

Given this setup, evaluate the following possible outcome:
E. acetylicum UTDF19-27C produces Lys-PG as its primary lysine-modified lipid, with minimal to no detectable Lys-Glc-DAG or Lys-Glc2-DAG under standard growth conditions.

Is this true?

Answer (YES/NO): YES